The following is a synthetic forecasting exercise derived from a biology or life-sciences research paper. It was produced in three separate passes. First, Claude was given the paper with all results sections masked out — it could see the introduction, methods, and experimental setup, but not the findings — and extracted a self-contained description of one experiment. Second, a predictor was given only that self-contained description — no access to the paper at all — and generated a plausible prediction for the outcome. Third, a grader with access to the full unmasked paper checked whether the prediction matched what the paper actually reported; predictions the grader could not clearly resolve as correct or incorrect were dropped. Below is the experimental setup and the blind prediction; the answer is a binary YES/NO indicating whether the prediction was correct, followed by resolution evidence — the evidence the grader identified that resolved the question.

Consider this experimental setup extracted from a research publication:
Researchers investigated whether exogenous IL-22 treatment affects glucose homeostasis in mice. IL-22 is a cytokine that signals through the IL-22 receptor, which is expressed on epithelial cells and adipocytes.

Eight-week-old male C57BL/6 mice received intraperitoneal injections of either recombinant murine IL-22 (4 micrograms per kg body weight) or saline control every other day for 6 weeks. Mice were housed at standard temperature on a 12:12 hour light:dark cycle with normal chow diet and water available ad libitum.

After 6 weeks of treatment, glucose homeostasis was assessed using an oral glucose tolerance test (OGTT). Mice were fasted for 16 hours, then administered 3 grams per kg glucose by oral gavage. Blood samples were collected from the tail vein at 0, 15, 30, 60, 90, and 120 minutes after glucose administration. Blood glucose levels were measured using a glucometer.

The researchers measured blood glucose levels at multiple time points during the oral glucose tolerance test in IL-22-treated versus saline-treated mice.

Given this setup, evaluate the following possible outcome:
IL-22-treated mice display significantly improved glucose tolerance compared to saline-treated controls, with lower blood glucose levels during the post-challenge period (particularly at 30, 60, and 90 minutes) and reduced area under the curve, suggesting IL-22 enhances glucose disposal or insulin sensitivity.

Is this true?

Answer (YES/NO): NO